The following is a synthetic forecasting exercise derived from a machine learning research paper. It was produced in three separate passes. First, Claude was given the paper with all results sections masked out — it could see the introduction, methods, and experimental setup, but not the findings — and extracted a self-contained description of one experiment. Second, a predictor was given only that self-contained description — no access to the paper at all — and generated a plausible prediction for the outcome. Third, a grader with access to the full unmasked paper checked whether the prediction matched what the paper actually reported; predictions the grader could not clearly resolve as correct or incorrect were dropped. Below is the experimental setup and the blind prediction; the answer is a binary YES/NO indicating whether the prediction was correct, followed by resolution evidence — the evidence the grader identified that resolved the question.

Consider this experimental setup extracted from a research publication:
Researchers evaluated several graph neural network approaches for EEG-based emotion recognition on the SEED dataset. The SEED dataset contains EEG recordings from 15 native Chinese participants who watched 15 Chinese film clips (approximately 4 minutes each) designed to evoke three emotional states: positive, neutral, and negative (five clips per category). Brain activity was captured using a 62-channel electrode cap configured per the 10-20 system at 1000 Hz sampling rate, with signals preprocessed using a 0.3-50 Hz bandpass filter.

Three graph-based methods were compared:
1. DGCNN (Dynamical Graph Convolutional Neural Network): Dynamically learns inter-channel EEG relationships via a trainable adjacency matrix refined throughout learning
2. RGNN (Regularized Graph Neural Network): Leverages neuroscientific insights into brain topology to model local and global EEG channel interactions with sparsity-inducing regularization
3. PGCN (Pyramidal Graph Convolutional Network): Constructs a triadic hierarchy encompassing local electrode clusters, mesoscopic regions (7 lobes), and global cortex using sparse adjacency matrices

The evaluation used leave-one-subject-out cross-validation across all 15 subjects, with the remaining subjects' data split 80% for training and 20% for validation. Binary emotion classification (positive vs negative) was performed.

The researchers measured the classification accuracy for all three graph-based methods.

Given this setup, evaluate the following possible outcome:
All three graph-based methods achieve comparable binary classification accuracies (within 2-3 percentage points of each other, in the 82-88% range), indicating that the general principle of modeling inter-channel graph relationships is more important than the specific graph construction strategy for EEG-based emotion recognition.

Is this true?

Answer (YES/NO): NO